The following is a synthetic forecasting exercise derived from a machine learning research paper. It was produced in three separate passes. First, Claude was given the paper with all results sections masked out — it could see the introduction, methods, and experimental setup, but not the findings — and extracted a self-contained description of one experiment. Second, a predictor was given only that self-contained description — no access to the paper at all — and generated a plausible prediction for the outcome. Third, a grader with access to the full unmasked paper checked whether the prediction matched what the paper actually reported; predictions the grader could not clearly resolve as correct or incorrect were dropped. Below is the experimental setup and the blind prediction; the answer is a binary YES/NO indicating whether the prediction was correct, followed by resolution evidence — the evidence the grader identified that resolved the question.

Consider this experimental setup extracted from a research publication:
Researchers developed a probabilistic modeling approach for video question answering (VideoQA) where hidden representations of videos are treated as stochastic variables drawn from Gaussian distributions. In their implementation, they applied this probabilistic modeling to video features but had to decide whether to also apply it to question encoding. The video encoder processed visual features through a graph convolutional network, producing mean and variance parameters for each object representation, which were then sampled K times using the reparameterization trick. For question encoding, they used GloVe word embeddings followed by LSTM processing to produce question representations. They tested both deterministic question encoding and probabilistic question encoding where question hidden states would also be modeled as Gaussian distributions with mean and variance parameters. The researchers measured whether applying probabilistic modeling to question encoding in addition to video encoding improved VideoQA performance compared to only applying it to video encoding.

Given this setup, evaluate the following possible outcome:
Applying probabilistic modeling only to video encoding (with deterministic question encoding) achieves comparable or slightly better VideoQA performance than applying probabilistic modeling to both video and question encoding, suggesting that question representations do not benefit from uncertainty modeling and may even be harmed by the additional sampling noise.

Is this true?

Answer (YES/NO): YES